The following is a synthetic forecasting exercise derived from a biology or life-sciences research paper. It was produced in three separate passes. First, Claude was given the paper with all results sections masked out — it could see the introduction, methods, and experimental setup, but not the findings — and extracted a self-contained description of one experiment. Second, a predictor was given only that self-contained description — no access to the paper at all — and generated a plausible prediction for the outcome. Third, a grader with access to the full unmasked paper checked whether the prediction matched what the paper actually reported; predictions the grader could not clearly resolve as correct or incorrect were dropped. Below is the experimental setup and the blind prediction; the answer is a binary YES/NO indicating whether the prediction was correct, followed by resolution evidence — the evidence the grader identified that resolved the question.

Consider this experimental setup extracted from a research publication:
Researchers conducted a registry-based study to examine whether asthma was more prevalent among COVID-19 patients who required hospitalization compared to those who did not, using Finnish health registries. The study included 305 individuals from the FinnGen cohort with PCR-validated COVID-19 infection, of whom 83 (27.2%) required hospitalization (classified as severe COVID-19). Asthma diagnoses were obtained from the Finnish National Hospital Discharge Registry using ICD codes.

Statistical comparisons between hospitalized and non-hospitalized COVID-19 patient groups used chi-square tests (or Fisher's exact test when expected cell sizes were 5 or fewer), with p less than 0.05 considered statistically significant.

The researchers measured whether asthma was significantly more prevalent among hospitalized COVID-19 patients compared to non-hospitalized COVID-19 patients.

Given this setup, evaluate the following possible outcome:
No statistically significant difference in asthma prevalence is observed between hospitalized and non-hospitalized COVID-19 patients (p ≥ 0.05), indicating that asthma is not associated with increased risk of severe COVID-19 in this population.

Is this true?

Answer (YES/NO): YES